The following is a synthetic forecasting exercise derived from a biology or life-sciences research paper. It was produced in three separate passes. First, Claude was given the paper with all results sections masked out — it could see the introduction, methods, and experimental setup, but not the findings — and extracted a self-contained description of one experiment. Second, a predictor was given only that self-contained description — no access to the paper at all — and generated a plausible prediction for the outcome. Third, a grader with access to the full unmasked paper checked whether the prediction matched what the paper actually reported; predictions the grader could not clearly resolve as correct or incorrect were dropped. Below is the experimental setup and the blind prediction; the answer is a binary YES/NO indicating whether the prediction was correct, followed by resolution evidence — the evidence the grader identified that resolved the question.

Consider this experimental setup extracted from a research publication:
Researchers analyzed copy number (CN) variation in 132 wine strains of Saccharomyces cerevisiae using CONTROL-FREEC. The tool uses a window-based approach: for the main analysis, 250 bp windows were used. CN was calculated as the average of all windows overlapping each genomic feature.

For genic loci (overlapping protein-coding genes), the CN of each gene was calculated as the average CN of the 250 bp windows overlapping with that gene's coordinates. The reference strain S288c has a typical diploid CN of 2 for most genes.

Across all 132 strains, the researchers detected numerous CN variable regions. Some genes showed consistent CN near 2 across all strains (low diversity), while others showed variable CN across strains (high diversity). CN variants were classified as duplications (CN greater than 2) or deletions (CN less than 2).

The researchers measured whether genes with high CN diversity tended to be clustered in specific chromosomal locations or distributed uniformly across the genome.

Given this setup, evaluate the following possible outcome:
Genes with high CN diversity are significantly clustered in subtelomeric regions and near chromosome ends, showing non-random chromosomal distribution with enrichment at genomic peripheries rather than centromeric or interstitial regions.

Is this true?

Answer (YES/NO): YES